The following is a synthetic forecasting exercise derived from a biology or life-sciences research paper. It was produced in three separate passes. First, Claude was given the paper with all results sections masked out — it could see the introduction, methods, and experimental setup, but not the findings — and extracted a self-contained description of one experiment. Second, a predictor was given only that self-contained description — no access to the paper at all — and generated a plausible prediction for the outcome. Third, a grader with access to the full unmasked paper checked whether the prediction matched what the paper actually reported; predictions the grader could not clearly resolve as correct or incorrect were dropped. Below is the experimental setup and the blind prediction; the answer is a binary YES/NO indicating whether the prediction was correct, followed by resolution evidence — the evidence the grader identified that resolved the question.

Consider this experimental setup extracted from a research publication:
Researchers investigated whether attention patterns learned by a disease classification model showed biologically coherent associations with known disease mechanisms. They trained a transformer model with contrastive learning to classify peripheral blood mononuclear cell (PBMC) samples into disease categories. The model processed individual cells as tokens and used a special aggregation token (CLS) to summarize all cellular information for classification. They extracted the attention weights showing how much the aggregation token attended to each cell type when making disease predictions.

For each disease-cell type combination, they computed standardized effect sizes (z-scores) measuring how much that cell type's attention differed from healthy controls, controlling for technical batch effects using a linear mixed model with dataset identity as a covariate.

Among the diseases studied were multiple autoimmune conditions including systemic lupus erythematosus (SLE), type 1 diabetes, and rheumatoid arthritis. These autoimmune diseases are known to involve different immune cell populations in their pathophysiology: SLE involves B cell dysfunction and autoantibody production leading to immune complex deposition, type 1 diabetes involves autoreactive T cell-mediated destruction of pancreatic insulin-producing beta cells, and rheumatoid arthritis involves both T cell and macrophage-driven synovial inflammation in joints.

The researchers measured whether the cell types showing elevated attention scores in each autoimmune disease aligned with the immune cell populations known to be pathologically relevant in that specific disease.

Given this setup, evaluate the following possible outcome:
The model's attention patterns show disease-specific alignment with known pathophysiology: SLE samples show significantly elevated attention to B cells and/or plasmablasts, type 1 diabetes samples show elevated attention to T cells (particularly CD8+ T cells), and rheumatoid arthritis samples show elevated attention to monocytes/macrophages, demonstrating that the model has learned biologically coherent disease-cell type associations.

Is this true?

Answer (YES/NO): NO